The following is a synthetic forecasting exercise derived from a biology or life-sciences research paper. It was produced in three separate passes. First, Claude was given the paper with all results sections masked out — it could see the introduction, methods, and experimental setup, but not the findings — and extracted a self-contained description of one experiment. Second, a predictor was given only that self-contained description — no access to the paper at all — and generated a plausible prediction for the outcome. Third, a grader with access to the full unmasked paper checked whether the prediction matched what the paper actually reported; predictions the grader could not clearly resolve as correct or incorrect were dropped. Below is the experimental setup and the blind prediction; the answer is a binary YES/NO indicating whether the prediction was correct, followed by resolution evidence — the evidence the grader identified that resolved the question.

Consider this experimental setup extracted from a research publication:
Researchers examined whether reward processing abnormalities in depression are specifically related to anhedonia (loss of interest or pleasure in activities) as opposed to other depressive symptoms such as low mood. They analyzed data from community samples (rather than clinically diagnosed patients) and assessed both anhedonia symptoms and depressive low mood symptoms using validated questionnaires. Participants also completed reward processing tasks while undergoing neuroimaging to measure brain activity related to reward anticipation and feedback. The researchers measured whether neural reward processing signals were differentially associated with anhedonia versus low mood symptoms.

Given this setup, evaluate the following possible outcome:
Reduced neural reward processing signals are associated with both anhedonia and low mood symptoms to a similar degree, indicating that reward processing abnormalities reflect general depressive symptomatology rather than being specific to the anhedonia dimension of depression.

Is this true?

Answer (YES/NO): NO